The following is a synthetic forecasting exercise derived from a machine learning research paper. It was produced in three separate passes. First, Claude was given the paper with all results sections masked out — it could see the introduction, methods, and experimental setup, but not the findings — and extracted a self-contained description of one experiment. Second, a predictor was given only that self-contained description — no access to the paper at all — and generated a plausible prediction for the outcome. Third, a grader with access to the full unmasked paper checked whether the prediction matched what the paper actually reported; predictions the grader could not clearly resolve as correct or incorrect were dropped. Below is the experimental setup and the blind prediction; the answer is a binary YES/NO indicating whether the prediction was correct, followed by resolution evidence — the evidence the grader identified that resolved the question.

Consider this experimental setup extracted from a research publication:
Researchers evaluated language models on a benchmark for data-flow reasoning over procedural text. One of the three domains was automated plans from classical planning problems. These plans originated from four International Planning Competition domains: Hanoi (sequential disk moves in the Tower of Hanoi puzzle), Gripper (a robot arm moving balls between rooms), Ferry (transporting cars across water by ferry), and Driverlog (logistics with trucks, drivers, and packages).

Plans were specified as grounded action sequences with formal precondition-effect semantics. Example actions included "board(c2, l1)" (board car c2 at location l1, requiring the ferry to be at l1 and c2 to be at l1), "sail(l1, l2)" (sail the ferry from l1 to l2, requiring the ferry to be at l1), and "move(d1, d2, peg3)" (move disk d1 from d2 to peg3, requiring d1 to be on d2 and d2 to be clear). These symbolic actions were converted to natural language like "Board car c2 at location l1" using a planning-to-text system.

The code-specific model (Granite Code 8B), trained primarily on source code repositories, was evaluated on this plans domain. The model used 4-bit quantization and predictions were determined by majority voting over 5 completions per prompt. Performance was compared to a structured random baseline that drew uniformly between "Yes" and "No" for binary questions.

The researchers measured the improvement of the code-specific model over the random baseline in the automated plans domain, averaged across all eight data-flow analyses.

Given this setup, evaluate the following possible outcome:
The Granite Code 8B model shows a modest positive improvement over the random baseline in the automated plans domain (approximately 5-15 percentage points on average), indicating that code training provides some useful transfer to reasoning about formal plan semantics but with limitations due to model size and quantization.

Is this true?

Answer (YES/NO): YES